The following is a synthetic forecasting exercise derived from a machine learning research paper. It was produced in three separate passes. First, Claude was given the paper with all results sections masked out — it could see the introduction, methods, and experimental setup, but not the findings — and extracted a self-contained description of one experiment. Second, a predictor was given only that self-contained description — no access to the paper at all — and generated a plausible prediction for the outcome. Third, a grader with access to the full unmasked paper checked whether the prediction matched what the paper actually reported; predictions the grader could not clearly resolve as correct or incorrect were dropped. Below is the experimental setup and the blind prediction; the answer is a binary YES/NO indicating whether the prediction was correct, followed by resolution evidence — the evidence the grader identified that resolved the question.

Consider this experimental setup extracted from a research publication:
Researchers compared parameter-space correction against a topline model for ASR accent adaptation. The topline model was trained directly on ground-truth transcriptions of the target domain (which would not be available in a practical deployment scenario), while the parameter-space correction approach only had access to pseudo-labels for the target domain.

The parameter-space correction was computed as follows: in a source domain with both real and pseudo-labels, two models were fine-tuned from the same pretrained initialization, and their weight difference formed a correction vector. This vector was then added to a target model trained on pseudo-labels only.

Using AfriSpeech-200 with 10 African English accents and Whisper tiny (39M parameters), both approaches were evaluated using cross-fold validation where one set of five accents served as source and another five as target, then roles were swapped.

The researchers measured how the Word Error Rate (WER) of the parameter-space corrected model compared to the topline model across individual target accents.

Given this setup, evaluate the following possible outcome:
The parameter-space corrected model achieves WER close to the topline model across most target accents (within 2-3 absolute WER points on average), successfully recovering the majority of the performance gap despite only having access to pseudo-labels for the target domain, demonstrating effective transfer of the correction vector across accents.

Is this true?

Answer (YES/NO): NO